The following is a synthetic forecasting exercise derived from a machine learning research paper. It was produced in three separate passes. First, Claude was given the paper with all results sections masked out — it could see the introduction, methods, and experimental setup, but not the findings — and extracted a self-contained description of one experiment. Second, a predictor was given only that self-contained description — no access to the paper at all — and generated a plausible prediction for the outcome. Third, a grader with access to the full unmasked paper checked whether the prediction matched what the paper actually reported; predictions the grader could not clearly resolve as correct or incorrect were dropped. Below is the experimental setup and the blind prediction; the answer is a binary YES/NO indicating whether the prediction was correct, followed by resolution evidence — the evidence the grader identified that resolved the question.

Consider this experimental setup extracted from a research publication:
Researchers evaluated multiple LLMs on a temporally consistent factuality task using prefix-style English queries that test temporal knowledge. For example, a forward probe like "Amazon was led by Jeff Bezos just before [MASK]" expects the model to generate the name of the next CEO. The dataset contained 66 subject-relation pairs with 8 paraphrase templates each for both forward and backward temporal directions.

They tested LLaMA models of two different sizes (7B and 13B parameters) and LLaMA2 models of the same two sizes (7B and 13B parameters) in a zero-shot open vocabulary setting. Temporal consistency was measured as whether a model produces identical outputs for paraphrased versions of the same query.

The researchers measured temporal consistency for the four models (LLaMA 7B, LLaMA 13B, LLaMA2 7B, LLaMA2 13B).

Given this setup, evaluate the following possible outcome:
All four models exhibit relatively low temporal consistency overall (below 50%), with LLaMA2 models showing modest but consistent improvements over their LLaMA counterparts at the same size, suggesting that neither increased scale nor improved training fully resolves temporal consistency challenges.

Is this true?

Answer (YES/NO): NO